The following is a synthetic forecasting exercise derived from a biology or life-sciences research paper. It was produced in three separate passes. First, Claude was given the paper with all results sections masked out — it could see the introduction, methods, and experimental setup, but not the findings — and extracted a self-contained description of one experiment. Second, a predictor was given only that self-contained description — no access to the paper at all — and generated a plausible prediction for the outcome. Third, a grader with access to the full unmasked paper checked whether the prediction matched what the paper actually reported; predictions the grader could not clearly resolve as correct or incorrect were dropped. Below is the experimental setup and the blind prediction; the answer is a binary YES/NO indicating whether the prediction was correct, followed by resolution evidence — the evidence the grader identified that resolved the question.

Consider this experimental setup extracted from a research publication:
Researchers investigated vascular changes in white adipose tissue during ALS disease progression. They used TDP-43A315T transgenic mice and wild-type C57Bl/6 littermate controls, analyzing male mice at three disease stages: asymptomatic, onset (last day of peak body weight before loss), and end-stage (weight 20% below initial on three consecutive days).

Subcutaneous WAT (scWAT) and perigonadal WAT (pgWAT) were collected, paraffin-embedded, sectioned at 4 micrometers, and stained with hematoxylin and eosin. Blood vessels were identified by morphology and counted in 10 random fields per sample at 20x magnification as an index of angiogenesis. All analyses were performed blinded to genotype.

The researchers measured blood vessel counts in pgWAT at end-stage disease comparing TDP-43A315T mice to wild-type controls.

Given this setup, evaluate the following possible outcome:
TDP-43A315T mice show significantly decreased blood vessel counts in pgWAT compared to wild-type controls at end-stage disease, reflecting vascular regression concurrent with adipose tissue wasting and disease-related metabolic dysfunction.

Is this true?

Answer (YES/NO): NO